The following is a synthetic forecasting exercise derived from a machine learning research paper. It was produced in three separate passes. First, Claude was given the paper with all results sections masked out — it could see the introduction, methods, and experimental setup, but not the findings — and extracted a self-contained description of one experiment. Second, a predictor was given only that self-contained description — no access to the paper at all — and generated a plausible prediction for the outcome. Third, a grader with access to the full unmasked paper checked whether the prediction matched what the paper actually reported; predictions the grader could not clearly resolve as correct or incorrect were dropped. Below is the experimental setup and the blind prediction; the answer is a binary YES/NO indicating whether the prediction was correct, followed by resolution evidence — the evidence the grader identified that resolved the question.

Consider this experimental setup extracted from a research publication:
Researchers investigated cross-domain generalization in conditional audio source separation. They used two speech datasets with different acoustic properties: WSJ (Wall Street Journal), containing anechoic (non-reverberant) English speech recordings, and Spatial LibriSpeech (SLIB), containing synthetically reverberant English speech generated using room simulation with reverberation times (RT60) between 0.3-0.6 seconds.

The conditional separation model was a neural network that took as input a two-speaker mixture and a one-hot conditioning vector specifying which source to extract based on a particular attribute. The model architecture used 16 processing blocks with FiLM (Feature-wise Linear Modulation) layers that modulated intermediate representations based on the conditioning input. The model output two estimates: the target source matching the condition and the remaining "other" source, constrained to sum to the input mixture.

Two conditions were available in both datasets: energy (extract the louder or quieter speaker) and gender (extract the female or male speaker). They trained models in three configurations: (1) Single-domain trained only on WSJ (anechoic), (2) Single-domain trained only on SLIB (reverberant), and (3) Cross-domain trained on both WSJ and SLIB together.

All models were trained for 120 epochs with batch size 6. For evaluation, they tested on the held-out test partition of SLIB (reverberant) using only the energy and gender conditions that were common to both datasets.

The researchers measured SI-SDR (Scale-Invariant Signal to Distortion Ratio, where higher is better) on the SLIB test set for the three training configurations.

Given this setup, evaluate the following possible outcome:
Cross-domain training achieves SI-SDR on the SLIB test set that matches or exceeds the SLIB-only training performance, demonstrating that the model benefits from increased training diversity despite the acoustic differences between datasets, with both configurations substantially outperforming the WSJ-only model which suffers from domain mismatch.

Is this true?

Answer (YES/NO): NO